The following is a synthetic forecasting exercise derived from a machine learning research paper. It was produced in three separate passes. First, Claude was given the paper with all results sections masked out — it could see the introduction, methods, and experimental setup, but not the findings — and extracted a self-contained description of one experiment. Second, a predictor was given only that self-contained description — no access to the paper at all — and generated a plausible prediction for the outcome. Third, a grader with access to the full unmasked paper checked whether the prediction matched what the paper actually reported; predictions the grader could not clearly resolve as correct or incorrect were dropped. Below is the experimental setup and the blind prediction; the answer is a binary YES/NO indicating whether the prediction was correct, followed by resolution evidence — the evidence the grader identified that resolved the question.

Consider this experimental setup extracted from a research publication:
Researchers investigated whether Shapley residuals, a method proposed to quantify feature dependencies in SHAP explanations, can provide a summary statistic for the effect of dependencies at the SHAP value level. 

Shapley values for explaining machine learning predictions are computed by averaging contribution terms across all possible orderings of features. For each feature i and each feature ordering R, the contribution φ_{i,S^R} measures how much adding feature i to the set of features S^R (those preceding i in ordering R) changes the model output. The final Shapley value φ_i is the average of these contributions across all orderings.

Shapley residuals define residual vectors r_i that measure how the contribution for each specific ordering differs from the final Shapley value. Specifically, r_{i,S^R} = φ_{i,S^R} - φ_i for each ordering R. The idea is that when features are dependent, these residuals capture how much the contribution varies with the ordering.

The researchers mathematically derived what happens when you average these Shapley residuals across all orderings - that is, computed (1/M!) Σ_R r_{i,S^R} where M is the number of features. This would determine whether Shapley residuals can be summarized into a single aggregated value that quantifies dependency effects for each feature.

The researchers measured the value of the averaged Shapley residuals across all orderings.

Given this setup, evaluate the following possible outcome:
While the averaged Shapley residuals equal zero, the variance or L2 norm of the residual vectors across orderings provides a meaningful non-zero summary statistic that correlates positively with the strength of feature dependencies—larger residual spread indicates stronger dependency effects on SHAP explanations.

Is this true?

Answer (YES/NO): NO